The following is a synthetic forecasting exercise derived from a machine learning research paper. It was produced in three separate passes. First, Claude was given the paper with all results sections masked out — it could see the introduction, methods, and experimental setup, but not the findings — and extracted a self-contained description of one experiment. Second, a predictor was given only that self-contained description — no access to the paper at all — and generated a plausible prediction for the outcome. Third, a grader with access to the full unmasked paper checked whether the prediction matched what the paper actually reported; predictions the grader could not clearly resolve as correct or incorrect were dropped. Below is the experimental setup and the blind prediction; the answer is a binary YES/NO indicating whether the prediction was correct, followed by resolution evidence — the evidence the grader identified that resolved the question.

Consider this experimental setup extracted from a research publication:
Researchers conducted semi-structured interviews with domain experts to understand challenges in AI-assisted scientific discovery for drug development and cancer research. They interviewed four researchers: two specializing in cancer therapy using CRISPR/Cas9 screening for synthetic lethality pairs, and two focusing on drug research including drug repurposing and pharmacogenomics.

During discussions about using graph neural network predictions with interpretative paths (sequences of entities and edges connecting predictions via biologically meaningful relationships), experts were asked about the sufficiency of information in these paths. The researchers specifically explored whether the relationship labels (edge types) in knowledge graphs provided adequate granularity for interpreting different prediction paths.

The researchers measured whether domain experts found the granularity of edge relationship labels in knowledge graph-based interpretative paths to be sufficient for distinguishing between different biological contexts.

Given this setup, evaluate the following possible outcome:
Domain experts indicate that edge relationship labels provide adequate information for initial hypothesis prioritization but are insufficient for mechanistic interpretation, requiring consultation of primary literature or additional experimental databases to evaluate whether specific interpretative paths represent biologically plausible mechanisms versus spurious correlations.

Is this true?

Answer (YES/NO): NO